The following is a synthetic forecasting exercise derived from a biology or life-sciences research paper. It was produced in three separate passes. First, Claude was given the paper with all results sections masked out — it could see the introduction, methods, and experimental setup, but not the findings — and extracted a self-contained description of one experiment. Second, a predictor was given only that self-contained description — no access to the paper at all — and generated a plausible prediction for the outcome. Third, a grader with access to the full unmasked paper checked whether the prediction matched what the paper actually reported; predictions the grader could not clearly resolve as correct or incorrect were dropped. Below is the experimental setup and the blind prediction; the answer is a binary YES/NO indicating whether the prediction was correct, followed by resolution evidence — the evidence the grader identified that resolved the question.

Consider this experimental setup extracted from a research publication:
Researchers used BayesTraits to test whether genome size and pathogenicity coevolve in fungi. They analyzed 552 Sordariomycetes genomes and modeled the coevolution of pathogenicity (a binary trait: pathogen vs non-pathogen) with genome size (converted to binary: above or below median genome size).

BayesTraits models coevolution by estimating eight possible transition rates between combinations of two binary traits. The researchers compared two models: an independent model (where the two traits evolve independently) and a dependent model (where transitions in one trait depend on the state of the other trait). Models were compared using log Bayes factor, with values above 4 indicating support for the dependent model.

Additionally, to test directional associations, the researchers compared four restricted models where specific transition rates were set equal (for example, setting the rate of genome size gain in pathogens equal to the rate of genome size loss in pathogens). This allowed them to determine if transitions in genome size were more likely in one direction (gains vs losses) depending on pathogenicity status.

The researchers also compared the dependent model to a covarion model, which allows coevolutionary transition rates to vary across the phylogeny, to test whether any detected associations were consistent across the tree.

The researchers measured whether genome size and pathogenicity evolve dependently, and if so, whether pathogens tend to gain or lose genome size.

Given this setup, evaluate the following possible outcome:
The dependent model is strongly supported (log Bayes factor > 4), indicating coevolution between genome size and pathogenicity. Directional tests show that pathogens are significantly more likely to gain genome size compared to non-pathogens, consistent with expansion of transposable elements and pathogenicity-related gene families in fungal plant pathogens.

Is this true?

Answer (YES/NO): NO